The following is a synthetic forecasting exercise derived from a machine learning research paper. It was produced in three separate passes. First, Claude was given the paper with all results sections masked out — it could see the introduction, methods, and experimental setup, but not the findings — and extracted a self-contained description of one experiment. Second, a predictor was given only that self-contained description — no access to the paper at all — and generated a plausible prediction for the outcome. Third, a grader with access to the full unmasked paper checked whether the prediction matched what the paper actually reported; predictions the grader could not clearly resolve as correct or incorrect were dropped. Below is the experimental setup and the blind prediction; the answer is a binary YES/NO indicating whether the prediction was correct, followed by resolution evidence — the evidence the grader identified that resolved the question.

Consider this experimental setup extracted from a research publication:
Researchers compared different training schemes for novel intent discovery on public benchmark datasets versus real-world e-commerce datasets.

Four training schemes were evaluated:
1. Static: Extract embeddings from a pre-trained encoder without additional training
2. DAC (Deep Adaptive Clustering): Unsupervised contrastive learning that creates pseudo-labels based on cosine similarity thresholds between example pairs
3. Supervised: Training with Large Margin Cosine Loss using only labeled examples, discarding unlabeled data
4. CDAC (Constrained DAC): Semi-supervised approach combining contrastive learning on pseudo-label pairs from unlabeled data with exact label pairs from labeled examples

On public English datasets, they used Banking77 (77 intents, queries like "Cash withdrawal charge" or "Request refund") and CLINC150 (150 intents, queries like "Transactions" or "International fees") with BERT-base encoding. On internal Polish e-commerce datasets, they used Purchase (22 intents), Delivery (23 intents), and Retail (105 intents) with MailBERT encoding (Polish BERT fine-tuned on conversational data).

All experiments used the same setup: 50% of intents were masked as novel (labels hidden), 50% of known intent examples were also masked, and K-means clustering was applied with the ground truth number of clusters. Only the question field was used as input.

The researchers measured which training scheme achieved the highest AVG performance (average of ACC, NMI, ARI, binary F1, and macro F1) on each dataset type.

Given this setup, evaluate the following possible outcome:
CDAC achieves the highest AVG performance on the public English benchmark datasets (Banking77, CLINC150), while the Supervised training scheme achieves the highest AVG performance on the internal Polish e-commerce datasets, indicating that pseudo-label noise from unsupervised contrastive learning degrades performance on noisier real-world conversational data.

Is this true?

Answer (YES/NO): NO